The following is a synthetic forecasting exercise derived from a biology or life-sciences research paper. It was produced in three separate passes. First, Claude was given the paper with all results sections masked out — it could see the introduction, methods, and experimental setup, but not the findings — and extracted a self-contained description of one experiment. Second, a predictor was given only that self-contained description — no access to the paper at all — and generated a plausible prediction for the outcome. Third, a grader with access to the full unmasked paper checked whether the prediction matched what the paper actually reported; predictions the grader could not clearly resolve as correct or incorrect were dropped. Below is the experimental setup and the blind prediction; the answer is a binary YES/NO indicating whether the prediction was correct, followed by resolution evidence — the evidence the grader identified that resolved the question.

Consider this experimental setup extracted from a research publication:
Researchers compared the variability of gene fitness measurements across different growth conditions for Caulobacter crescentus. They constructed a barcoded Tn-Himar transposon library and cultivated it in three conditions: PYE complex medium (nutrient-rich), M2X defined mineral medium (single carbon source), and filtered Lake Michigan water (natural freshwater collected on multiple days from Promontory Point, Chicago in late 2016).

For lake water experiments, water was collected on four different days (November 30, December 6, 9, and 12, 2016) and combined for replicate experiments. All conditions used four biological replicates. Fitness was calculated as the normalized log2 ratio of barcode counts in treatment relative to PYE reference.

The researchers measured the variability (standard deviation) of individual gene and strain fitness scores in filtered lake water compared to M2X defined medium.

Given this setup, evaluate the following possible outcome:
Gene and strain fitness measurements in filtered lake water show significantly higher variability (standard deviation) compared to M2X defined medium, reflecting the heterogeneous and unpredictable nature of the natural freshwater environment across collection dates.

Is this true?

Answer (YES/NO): YES